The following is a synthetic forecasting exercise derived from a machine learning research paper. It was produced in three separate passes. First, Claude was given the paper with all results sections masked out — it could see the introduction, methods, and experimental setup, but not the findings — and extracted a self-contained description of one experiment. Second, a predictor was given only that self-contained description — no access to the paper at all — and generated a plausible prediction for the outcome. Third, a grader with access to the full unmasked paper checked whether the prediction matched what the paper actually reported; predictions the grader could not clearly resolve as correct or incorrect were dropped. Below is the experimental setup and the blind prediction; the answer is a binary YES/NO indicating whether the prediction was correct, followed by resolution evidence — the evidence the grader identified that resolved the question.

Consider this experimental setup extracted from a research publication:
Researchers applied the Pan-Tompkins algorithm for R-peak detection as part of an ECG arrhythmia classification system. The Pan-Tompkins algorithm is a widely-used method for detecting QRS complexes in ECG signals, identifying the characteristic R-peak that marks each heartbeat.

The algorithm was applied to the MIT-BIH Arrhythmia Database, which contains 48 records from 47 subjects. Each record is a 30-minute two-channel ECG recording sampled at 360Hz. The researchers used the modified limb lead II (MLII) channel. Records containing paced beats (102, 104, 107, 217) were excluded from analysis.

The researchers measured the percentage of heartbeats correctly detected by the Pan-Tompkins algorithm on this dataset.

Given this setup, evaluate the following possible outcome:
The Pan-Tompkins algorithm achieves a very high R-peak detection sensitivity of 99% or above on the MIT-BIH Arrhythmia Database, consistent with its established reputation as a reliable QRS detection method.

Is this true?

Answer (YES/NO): YES